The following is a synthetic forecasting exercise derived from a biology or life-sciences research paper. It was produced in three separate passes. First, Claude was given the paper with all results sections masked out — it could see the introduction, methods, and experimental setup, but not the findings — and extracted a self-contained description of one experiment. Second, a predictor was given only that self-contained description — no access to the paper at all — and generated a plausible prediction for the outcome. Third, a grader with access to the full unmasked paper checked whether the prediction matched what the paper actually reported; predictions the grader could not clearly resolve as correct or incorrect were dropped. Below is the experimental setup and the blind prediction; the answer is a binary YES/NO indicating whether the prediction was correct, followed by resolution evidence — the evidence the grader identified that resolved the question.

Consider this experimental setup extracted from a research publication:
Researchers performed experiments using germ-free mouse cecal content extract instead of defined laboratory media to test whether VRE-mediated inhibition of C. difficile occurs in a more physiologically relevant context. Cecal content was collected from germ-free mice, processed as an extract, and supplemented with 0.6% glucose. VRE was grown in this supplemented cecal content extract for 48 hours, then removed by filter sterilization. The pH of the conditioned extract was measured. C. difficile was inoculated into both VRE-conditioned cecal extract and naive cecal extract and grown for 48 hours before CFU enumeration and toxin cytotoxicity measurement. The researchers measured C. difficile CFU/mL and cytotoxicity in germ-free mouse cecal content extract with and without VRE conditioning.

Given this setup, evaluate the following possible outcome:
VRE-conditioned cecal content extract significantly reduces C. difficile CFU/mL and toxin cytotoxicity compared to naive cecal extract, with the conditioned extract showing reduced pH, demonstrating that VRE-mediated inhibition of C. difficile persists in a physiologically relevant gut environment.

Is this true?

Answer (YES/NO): NO